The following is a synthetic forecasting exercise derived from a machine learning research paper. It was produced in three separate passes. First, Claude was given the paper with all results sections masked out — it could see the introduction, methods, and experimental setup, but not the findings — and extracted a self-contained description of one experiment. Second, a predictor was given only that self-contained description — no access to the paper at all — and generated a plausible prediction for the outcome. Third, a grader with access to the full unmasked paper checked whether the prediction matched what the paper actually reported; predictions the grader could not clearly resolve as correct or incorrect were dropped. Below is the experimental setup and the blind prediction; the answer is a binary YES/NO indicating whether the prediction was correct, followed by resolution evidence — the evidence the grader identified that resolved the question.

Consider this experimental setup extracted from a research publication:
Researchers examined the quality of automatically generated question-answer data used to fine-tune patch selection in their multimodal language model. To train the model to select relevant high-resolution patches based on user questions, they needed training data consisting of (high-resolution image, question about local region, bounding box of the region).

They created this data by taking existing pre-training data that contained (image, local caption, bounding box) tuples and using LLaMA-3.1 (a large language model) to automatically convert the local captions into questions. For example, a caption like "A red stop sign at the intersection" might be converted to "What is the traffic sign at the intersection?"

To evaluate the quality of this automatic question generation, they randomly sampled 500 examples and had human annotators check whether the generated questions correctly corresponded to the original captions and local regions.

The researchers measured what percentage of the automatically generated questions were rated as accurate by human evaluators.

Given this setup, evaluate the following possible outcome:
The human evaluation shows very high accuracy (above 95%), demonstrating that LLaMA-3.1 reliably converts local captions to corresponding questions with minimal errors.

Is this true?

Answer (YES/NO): YES